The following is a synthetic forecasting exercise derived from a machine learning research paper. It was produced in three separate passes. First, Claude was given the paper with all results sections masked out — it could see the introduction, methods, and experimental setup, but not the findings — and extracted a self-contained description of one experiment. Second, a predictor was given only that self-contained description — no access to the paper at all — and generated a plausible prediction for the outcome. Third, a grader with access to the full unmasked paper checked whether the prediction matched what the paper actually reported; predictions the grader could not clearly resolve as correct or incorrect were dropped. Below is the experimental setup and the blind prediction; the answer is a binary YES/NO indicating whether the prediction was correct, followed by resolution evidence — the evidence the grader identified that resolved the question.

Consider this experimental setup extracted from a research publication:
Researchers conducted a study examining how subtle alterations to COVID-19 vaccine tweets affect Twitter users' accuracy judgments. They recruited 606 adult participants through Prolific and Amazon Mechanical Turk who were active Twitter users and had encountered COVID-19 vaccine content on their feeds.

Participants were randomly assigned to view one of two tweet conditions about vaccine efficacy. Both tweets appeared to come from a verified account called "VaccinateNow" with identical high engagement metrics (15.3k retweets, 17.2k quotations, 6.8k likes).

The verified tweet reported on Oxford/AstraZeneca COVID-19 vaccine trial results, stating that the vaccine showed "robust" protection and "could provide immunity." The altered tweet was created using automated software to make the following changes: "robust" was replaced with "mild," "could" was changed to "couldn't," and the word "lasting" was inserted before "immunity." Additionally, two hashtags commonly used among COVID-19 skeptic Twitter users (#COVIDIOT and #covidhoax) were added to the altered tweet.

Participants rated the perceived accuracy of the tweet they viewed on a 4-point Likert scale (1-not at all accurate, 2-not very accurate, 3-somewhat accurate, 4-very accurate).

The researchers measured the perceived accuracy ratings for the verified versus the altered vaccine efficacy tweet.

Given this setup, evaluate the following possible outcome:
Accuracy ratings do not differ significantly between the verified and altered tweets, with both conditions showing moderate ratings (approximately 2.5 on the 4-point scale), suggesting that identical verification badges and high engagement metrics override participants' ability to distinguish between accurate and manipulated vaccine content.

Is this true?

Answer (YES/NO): NO